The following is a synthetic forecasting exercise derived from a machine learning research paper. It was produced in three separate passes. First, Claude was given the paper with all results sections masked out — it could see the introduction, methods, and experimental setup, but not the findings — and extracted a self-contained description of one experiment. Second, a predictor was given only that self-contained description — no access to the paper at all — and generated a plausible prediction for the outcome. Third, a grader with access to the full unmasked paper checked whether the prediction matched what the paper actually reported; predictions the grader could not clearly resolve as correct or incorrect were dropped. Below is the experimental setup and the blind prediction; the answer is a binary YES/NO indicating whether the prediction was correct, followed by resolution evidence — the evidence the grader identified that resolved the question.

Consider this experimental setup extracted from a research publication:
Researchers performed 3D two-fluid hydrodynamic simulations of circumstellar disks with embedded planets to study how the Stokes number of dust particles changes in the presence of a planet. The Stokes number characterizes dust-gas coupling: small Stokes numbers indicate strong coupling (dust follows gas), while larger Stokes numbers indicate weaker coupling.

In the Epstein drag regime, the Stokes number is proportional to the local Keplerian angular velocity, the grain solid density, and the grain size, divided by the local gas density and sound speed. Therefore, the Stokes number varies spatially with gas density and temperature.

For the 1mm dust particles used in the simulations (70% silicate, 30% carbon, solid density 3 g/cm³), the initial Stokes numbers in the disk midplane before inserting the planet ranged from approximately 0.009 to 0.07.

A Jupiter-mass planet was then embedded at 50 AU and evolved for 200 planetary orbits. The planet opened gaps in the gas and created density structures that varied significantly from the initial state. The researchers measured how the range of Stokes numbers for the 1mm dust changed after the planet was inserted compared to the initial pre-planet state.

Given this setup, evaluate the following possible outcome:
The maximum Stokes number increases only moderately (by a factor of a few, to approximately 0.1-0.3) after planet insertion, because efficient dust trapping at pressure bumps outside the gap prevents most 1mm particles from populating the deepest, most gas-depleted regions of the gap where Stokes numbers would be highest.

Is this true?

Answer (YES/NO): NO